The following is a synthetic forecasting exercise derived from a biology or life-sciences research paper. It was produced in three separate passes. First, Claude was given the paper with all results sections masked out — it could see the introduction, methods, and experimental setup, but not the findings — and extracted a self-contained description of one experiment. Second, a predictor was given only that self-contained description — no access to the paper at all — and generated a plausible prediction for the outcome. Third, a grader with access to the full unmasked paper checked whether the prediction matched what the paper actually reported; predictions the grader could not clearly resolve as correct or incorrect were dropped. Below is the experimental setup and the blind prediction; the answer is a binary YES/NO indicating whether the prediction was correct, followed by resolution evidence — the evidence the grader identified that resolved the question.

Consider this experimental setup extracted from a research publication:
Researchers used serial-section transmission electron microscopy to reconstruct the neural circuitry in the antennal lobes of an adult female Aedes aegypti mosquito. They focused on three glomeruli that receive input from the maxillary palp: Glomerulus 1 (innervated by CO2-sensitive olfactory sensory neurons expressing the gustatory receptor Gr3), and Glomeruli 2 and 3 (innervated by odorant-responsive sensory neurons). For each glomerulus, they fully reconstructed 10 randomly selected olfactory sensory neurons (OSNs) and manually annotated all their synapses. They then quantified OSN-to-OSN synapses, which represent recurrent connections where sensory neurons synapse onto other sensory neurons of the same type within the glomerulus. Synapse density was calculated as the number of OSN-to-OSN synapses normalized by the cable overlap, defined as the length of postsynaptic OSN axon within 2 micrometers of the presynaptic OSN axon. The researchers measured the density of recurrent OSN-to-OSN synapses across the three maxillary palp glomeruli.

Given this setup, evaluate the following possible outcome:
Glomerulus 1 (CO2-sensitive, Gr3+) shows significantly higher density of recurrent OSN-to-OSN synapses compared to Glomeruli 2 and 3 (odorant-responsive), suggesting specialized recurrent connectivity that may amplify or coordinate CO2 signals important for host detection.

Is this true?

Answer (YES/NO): YES